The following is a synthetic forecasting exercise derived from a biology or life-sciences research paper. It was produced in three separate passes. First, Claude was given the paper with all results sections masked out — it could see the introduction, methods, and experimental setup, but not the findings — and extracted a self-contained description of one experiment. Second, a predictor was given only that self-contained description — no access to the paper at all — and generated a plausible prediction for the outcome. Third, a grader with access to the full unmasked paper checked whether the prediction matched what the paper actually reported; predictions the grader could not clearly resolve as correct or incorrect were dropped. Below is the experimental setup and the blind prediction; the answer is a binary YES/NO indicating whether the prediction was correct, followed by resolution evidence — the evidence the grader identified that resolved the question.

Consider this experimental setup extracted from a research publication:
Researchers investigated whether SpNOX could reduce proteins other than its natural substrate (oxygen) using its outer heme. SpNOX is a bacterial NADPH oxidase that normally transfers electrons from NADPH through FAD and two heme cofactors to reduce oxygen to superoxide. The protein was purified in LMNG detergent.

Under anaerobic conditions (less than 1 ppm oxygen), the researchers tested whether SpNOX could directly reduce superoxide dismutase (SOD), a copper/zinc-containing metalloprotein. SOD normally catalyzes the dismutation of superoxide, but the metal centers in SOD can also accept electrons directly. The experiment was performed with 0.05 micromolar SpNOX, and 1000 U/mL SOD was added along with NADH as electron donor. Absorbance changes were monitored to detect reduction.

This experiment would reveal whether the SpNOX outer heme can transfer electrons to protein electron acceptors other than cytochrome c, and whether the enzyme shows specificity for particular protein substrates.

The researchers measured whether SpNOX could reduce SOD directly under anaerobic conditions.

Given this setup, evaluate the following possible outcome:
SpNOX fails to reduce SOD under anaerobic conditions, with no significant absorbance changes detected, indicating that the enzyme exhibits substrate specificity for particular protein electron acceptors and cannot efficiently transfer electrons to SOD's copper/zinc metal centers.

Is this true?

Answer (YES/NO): NO